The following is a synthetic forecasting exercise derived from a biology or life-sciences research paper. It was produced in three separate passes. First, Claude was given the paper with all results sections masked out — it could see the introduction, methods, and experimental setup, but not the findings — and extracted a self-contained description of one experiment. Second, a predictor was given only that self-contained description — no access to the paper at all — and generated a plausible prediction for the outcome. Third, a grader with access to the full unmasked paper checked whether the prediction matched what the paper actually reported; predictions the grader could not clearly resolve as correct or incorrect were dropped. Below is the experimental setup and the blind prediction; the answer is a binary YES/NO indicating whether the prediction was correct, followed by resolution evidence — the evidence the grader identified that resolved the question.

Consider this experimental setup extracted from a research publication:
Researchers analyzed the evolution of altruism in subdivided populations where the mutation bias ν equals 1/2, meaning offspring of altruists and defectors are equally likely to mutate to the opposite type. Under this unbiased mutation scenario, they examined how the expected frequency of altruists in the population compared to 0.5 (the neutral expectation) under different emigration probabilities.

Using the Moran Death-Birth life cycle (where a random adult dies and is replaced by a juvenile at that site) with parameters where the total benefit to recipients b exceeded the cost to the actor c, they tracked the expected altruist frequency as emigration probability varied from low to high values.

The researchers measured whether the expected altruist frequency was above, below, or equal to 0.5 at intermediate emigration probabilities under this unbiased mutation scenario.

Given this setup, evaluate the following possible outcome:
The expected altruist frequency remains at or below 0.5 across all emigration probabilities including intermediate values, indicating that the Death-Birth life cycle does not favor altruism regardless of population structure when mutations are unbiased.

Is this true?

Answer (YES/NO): NO